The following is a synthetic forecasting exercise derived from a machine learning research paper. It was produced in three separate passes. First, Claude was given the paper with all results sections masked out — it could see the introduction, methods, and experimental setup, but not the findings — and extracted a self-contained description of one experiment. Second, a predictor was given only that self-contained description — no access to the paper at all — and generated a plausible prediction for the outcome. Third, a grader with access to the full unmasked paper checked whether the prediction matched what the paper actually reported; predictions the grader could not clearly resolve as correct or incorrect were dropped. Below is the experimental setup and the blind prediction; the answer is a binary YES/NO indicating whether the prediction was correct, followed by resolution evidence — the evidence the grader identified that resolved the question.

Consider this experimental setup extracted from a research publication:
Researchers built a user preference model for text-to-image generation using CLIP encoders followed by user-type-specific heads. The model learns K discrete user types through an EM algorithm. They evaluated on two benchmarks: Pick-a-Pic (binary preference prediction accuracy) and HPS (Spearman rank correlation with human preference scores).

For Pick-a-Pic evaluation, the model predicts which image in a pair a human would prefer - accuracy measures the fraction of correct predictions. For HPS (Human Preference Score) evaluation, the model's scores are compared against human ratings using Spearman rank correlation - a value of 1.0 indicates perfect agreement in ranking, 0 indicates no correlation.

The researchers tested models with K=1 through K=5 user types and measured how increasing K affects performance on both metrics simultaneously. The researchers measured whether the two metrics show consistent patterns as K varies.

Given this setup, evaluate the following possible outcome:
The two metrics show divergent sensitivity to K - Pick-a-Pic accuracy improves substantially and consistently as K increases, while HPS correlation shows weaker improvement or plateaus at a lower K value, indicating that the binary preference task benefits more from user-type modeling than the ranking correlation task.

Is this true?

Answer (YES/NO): NO